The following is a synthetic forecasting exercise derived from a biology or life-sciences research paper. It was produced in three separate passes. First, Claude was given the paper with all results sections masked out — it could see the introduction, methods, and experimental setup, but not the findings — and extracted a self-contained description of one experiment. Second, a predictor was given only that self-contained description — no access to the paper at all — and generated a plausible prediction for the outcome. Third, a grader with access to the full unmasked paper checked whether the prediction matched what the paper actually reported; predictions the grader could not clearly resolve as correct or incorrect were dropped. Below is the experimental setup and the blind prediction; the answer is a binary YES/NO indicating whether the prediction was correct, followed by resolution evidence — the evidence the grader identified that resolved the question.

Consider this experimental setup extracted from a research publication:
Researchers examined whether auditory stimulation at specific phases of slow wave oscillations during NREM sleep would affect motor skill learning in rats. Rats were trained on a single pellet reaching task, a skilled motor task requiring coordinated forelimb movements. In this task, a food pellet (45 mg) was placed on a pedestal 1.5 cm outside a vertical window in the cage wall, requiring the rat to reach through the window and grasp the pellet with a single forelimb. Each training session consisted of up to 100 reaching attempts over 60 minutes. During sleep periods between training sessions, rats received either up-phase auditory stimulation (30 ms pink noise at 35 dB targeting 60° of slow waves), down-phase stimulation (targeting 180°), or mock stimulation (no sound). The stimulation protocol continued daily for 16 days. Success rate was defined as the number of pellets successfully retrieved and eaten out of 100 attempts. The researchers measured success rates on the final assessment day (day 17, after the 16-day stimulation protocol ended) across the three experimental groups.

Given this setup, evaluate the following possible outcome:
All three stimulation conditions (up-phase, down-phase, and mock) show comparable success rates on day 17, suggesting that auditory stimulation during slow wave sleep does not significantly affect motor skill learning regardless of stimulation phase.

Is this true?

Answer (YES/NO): NO